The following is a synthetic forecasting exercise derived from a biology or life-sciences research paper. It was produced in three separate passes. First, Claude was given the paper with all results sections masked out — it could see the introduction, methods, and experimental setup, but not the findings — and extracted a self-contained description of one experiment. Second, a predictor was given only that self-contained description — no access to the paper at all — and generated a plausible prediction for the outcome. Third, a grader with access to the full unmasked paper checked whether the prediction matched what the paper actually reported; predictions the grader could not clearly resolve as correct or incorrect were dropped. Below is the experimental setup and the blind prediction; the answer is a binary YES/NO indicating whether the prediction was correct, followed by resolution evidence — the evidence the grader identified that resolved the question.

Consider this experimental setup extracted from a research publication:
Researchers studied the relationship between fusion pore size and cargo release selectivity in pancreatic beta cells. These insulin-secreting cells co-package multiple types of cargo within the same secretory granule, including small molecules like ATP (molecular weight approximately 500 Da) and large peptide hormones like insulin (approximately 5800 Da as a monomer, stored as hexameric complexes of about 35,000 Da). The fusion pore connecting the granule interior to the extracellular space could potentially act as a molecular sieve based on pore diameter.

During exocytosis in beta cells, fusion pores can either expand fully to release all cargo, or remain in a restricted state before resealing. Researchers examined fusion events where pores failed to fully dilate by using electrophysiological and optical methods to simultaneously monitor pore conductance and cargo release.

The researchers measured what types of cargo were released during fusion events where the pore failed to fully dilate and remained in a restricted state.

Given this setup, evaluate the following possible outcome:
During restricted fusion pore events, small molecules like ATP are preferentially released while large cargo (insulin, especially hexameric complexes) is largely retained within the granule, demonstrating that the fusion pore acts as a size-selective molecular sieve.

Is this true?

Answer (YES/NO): YES